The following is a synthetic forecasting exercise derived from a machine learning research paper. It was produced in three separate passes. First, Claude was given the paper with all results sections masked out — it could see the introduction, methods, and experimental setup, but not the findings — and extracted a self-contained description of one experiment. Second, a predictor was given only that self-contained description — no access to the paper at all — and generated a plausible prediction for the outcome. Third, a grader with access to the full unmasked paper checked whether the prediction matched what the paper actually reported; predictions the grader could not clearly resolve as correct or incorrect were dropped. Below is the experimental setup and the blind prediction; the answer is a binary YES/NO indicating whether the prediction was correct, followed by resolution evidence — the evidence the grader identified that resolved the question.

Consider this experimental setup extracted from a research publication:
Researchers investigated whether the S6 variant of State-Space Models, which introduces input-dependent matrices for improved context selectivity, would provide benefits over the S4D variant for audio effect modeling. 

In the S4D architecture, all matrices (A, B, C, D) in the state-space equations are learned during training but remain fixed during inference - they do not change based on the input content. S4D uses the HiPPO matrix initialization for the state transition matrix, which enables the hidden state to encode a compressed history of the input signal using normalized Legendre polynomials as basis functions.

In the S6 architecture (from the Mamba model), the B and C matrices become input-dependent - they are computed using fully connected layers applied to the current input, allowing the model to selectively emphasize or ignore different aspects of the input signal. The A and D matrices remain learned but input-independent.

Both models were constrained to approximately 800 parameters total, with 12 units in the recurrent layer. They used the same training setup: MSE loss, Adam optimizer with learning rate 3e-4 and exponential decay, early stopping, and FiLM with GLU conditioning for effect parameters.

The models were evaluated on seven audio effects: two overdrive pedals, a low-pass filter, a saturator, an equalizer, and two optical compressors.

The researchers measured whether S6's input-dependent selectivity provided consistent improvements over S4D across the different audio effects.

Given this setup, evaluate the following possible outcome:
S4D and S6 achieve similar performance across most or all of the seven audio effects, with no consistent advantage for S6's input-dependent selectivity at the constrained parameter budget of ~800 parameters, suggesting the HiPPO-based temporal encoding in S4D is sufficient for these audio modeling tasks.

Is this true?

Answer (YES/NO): YES